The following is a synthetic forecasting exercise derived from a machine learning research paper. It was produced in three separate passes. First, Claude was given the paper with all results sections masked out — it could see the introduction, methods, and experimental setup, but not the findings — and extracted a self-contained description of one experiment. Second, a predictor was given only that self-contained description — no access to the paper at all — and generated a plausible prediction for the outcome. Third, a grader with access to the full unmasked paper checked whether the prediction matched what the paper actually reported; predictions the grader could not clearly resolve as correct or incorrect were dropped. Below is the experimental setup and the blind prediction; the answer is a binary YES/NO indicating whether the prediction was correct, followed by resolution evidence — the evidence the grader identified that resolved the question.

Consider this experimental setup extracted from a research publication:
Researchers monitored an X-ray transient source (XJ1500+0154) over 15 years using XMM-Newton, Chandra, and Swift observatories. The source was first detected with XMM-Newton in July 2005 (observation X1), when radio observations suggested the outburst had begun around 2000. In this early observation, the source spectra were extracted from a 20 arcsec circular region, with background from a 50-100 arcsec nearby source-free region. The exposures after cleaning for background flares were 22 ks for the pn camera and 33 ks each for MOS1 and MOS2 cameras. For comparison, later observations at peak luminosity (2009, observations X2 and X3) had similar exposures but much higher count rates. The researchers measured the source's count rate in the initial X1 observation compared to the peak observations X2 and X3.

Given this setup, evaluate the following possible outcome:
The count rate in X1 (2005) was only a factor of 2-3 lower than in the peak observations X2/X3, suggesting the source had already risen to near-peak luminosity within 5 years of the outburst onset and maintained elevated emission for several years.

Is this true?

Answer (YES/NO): NO